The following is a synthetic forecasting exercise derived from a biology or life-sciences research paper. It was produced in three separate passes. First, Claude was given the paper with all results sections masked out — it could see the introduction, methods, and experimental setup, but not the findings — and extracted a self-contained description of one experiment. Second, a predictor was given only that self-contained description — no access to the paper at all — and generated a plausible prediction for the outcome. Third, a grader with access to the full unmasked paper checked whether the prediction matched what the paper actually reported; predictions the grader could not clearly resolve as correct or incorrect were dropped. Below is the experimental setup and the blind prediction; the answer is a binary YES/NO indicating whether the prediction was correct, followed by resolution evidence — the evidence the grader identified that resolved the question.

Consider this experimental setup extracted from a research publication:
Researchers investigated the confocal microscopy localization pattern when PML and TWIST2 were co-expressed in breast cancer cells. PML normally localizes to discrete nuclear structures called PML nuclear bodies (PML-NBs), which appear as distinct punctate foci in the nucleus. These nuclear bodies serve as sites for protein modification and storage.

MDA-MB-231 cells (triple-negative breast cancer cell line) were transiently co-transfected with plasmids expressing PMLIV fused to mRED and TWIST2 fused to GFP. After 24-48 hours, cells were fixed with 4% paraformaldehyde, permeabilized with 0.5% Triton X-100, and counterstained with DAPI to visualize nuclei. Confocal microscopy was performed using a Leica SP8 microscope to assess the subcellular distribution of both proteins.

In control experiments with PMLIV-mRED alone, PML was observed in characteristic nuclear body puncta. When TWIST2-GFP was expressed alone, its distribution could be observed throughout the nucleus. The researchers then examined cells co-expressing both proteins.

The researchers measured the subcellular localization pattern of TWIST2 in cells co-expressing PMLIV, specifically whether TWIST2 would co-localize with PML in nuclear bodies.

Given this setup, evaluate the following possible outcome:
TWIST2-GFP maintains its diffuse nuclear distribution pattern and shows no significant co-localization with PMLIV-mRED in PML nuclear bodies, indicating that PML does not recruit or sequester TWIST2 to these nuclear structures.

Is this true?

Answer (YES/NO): NO